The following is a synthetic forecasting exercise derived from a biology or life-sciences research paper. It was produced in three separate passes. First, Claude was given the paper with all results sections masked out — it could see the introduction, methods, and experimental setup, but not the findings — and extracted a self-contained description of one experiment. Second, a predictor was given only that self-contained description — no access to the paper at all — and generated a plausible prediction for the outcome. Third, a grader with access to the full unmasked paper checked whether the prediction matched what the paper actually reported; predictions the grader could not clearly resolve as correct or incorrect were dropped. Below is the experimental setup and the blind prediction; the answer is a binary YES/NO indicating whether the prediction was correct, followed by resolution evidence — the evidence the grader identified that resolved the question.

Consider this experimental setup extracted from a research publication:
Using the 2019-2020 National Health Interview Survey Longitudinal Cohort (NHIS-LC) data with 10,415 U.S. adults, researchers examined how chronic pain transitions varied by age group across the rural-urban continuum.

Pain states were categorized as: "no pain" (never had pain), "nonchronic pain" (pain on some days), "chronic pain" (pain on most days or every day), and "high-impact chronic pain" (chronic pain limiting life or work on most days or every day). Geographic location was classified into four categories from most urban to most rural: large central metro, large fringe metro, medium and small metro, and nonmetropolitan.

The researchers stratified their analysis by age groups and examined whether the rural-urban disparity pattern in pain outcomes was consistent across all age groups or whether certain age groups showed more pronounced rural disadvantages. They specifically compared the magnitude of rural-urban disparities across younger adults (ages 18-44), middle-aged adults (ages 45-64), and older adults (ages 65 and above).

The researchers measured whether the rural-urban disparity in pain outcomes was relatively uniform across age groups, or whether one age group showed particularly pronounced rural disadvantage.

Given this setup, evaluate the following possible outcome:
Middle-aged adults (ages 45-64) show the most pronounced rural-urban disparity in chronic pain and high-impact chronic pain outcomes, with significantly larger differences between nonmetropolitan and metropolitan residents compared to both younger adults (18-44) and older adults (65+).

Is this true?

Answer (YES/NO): YES